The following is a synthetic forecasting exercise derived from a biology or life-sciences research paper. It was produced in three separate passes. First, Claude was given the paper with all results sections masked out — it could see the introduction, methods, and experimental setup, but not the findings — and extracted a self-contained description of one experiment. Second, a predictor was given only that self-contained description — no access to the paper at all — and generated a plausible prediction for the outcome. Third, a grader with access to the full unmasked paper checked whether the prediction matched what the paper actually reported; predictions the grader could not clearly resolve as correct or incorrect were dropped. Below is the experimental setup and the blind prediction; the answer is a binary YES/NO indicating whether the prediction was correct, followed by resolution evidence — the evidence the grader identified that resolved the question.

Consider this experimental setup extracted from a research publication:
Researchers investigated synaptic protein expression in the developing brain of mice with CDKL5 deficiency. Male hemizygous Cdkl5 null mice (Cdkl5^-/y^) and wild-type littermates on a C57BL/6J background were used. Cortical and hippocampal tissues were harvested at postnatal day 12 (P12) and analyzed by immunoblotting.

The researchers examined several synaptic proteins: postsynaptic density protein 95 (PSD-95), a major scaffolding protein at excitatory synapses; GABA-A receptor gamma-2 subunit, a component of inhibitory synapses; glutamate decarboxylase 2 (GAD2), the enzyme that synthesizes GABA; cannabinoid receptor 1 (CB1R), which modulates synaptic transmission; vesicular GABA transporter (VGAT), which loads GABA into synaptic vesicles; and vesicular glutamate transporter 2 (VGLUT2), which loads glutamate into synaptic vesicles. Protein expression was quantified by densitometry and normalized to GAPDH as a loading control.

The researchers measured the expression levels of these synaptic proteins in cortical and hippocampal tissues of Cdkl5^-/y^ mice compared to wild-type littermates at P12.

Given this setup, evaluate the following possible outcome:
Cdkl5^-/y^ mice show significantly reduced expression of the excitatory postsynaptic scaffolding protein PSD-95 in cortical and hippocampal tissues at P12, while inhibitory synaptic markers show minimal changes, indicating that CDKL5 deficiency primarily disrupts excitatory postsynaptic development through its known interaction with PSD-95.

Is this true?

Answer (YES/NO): YES